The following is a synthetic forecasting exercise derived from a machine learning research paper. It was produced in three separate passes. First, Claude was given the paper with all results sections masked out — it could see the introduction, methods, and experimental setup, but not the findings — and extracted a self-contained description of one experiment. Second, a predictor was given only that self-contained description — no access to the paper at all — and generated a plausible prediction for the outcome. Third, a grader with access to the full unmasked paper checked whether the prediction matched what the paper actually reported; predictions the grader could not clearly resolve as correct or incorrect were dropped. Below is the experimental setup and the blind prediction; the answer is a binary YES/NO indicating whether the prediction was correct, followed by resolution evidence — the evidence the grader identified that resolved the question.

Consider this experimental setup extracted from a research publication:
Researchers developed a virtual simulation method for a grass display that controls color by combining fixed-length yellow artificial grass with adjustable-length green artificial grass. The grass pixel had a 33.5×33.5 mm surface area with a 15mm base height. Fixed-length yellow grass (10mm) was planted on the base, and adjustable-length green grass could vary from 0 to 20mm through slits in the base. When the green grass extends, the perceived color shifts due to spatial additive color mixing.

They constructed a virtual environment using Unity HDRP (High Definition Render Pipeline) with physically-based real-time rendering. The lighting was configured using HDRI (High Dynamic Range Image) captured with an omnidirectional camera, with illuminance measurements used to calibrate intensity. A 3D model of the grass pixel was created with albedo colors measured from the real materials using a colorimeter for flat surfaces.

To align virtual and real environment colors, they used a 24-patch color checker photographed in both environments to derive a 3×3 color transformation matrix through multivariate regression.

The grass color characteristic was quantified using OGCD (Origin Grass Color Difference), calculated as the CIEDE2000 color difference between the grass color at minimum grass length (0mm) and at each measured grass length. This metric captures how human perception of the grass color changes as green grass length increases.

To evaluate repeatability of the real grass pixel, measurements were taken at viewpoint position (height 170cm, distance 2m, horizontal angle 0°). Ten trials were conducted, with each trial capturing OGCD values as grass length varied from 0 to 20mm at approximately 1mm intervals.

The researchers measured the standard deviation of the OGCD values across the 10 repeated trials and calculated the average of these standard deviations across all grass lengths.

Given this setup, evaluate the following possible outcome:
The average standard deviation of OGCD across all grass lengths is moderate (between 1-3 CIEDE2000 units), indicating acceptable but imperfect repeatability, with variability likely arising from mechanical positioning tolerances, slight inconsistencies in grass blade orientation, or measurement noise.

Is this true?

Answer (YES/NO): NO